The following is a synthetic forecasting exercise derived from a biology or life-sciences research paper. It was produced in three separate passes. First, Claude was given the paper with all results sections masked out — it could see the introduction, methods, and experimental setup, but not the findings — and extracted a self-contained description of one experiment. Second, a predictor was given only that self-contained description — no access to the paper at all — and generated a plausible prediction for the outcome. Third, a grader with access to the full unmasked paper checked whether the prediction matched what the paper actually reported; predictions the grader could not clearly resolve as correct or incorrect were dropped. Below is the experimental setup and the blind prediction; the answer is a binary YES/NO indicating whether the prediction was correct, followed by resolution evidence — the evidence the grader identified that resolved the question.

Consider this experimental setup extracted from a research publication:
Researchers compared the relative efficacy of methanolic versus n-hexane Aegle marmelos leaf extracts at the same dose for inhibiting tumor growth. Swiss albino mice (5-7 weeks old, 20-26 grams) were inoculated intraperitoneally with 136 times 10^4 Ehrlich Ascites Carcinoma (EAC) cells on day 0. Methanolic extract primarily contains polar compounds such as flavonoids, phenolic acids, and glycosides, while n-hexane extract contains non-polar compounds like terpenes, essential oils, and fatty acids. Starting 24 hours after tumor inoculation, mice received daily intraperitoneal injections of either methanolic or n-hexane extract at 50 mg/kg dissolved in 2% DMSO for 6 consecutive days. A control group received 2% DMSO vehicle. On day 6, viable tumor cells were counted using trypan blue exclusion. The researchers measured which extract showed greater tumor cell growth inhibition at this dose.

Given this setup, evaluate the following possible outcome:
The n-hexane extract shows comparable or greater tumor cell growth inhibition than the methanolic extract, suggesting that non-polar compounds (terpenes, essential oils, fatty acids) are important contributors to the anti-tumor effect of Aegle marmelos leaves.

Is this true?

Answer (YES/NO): YES